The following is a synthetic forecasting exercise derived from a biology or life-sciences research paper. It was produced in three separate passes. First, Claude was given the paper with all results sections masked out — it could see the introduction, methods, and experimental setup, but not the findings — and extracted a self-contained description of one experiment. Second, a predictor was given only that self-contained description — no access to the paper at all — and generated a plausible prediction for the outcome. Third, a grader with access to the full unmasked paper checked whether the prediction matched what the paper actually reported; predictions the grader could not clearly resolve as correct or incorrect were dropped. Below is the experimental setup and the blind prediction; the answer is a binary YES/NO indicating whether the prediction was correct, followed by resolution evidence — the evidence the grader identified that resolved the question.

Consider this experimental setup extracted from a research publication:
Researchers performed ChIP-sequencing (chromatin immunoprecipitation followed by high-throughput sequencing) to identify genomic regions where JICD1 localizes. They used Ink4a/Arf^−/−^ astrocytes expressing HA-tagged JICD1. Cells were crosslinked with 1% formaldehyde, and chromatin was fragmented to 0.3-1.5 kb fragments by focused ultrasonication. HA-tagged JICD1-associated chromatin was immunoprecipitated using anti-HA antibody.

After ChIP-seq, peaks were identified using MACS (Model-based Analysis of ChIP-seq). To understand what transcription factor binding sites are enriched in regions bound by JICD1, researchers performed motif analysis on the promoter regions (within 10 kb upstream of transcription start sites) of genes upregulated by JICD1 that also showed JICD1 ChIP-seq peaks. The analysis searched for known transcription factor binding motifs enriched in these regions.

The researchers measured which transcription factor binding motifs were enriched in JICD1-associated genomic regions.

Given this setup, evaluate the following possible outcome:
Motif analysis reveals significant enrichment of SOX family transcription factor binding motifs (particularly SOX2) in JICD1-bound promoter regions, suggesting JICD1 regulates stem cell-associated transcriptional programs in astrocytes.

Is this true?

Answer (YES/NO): NO